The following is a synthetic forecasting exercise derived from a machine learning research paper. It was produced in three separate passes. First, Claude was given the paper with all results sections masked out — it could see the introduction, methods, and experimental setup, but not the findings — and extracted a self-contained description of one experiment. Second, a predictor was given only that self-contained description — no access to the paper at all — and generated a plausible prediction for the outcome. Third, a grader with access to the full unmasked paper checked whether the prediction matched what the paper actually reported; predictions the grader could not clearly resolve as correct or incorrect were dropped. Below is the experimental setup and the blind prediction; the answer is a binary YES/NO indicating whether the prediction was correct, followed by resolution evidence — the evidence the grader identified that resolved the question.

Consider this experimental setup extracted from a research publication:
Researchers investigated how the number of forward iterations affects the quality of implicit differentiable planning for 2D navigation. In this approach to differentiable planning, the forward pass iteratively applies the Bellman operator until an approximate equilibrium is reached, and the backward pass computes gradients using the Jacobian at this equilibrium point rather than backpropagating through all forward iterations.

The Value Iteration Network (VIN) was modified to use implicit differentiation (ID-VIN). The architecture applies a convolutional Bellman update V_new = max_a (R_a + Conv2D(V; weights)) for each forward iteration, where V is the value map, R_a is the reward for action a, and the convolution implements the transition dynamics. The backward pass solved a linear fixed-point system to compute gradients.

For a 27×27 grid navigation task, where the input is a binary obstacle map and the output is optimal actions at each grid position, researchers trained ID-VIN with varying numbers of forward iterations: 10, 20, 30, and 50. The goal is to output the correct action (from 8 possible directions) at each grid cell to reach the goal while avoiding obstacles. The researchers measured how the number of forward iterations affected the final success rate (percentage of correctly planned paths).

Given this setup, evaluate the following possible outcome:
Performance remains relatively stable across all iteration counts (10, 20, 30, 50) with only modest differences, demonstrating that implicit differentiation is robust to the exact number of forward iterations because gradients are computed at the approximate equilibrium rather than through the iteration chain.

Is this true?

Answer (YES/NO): NO